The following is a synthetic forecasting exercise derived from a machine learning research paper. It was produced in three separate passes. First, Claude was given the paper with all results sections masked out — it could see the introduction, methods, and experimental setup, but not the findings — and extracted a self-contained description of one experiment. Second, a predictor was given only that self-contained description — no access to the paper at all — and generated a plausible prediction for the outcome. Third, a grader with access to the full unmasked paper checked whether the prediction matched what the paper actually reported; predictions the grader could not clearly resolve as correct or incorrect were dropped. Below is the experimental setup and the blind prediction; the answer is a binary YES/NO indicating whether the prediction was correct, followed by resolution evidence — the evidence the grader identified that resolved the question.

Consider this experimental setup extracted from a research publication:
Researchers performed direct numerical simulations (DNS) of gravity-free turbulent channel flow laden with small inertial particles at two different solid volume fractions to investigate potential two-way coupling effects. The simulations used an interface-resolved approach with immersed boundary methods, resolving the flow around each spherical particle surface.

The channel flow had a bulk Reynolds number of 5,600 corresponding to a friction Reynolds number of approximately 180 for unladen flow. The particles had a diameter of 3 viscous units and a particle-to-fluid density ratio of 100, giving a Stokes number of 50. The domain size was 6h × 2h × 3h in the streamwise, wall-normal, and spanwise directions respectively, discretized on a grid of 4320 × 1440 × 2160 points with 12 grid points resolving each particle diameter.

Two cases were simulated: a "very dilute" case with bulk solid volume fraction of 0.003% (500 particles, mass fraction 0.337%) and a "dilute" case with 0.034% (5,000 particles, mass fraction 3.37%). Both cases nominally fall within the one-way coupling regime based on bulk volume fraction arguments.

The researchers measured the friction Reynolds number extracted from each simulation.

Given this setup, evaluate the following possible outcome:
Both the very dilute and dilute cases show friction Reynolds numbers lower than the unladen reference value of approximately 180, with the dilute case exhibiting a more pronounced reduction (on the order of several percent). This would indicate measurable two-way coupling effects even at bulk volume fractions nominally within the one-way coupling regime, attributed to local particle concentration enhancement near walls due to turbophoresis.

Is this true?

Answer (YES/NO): NO